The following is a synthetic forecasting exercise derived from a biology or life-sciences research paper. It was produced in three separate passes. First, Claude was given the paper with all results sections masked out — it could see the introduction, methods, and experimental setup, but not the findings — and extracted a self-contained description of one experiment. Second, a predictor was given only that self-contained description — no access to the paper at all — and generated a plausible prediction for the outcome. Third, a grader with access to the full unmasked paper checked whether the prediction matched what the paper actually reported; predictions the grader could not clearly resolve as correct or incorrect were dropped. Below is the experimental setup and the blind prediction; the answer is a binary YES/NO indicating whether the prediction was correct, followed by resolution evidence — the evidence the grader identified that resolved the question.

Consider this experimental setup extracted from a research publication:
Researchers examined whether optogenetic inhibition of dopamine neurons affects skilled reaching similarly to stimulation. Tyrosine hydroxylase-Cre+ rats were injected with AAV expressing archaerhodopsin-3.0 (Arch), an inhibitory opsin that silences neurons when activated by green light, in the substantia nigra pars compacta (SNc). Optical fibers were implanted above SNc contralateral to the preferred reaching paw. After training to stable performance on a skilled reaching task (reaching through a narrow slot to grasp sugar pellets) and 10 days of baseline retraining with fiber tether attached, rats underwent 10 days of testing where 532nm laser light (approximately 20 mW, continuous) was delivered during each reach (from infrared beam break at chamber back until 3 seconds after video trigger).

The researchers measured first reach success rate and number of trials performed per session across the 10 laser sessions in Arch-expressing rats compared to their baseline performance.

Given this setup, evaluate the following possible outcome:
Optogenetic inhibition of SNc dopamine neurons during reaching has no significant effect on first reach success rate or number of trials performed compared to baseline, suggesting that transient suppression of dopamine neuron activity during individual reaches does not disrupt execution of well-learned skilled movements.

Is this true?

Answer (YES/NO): NO